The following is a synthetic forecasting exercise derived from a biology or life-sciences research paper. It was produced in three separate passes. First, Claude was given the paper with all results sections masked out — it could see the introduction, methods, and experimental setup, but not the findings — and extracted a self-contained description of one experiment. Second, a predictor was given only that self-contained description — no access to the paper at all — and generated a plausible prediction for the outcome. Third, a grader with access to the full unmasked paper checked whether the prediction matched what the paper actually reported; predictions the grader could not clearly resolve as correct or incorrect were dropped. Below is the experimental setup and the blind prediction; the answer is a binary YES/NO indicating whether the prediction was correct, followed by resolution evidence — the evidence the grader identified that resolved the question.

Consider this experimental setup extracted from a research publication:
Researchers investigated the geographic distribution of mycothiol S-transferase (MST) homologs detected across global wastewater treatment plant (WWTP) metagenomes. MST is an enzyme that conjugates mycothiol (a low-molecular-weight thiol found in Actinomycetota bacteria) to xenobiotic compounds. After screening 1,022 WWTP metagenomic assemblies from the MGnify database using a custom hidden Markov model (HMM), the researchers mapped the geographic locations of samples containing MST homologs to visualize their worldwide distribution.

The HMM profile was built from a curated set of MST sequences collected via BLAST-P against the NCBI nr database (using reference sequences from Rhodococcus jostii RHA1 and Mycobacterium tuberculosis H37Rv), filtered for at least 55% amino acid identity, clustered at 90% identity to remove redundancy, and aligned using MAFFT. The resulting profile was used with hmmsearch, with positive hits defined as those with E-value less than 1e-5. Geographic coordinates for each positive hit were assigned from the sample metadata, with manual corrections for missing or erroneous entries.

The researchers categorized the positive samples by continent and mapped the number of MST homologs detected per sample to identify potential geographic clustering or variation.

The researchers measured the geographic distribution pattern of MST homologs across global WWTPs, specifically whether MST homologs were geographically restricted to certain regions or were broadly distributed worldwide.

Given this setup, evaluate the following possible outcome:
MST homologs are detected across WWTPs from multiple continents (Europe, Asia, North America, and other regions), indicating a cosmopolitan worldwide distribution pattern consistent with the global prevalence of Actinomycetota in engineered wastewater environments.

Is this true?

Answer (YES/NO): YES